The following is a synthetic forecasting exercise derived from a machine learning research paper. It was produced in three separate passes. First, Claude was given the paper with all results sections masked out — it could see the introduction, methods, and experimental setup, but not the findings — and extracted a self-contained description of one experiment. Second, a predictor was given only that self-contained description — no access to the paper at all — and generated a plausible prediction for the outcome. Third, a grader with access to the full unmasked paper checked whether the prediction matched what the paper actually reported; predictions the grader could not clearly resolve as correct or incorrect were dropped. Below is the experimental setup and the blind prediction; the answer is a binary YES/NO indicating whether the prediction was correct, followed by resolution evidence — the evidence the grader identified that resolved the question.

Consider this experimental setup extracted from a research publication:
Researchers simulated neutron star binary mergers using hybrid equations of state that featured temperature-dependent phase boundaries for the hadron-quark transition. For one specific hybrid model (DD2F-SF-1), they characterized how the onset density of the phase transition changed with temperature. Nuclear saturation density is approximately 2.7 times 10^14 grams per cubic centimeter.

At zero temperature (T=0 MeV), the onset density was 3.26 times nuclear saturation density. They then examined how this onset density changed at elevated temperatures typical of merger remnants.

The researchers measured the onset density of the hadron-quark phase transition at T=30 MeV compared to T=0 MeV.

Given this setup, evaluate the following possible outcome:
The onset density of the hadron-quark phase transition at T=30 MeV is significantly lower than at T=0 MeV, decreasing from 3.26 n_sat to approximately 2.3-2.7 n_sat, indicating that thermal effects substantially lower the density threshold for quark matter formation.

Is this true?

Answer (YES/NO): YES